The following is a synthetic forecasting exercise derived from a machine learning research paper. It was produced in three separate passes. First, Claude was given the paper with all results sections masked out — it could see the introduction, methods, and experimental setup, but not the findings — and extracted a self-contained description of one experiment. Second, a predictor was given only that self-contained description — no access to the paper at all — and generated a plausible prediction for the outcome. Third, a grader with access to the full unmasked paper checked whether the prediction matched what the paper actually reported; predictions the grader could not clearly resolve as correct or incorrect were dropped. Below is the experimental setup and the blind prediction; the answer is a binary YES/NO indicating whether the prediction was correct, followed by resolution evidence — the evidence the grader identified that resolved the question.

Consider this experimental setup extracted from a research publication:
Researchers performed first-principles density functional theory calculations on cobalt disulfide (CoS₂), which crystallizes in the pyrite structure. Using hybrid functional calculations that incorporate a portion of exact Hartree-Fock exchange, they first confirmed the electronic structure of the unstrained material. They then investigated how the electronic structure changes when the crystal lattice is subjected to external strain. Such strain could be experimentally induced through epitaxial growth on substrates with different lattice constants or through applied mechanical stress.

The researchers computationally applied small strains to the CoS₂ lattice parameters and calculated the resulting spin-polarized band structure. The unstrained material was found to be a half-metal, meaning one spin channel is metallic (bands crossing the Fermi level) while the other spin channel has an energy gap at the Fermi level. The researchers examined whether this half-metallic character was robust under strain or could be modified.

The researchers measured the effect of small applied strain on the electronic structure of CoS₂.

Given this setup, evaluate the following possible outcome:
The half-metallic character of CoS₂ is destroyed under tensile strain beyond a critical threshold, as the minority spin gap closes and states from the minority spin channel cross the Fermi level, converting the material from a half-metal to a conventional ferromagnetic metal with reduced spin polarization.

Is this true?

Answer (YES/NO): NO